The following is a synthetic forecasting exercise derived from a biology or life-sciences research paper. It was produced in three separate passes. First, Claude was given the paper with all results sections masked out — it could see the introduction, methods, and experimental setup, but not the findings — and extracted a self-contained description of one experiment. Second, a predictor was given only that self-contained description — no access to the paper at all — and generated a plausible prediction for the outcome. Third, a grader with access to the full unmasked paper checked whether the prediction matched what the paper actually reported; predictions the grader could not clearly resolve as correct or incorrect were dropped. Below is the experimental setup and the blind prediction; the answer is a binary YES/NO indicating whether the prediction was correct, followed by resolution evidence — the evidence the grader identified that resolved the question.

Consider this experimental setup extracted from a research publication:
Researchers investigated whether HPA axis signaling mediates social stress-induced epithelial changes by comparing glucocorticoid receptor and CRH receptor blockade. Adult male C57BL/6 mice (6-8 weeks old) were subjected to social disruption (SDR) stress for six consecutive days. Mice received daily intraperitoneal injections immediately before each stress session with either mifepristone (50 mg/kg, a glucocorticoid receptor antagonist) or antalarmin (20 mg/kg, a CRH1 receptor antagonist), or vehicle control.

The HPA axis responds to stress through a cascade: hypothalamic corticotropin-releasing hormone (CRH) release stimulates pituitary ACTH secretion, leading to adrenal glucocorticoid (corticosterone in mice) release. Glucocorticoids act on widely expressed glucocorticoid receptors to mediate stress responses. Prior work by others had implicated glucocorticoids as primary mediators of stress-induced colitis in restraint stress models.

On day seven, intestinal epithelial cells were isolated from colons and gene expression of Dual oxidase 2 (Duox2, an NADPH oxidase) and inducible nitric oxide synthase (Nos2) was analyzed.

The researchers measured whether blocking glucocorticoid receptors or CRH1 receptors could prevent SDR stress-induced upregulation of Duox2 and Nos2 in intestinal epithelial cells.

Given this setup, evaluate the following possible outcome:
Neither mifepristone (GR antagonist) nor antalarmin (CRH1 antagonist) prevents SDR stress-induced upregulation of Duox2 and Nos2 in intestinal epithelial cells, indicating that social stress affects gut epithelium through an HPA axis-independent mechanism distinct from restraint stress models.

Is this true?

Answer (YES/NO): YES